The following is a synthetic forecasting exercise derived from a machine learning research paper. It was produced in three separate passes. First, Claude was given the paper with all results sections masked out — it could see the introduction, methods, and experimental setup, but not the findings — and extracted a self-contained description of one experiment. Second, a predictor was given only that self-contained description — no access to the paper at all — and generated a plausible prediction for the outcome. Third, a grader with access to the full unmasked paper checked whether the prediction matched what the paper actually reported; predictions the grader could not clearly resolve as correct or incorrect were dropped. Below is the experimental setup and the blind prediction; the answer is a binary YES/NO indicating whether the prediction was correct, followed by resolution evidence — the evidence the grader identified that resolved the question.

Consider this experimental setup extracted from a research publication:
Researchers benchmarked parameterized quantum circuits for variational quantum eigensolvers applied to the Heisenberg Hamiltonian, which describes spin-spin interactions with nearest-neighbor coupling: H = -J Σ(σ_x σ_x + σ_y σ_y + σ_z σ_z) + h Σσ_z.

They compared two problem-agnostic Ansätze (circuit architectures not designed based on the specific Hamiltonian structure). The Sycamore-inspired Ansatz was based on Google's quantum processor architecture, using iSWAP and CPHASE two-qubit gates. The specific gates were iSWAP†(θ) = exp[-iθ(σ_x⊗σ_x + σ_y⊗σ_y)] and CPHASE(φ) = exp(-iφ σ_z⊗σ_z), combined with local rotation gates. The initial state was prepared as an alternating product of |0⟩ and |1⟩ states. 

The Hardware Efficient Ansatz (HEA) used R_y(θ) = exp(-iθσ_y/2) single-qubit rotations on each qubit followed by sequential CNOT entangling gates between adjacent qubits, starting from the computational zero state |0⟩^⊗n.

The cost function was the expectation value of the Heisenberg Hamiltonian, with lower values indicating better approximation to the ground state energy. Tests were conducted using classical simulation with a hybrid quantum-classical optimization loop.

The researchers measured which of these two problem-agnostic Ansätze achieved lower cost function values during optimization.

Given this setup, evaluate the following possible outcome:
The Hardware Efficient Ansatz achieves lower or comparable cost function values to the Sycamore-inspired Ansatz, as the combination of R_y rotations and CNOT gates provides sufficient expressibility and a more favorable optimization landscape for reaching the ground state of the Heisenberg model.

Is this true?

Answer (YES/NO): YES